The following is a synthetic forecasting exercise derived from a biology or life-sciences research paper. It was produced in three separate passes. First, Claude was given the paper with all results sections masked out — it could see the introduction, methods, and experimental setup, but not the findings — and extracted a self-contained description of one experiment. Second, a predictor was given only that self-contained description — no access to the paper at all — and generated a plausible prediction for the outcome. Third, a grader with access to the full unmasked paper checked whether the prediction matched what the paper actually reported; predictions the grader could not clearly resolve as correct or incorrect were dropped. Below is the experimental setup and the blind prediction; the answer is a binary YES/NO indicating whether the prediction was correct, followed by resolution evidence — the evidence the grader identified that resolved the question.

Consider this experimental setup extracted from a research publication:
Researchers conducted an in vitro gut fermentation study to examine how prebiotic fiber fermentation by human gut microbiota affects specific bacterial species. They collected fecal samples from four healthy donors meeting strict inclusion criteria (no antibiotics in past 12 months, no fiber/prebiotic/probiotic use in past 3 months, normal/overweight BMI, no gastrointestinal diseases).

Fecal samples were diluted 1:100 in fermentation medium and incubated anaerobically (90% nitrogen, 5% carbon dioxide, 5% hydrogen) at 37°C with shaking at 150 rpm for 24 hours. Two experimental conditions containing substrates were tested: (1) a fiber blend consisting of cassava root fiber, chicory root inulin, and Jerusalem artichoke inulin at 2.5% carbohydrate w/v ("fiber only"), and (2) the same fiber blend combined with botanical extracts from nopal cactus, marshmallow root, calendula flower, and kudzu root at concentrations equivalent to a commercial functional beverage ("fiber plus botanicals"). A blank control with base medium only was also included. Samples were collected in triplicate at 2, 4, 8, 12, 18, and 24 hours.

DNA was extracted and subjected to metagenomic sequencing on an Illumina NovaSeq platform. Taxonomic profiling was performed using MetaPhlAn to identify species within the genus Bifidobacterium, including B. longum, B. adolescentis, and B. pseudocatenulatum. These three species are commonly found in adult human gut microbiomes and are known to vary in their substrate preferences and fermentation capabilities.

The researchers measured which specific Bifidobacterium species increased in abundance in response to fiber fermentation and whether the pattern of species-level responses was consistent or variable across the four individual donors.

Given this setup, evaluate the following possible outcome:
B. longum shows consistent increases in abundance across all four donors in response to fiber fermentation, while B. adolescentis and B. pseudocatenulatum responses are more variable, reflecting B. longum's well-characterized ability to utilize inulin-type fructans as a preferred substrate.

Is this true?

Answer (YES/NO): NO